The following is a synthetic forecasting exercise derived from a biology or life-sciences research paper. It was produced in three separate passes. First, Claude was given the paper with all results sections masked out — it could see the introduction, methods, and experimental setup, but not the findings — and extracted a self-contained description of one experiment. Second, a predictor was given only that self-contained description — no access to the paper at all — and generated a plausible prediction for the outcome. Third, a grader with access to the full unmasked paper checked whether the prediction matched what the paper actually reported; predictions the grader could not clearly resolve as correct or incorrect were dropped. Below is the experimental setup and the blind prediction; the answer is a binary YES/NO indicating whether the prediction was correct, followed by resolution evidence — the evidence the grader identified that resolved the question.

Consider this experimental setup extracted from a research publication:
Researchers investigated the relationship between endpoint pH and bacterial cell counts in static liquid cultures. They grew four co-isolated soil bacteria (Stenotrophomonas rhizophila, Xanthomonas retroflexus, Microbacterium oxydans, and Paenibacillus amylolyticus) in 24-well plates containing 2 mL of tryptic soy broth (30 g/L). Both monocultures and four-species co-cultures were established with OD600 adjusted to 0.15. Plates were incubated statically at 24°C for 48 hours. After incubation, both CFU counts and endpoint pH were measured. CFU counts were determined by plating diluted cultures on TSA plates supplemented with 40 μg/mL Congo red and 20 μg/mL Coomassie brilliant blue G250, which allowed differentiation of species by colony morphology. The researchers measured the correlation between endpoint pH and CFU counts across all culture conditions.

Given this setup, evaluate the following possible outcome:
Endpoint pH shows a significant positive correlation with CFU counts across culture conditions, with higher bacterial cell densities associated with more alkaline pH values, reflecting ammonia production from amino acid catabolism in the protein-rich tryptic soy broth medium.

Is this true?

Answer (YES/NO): NO